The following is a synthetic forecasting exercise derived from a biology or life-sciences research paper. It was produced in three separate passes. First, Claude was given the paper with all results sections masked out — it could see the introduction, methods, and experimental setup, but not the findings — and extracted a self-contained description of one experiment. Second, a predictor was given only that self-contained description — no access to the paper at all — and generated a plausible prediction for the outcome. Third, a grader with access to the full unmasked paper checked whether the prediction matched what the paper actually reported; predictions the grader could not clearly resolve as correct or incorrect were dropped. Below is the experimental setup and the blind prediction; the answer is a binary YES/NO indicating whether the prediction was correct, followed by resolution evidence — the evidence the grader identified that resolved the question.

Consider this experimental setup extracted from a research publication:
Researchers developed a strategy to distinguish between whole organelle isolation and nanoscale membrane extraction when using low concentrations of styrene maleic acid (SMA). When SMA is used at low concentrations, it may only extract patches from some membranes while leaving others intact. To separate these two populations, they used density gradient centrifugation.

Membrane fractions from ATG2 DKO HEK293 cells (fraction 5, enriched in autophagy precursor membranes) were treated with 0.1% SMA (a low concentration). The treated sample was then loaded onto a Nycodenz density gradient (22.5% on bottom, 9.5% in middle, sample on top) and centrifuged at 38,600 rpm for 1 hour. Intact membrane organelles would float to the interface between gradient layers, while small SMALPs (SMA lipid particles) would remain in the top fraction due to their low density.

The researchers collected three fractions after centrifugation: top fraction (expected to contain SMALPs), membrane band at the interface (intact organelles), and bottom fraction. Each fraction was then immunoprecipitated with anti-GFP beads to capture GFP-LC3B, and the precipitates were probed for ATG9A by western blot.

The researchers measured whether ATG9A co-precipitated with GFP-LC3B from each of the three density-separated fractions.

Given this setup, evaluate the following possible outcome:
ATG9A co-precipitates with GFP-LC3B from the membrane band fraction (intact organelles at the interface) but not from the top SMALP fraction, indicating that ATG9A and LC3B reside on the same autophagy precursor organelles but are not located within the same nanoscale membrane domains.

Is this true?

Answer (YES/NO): NO